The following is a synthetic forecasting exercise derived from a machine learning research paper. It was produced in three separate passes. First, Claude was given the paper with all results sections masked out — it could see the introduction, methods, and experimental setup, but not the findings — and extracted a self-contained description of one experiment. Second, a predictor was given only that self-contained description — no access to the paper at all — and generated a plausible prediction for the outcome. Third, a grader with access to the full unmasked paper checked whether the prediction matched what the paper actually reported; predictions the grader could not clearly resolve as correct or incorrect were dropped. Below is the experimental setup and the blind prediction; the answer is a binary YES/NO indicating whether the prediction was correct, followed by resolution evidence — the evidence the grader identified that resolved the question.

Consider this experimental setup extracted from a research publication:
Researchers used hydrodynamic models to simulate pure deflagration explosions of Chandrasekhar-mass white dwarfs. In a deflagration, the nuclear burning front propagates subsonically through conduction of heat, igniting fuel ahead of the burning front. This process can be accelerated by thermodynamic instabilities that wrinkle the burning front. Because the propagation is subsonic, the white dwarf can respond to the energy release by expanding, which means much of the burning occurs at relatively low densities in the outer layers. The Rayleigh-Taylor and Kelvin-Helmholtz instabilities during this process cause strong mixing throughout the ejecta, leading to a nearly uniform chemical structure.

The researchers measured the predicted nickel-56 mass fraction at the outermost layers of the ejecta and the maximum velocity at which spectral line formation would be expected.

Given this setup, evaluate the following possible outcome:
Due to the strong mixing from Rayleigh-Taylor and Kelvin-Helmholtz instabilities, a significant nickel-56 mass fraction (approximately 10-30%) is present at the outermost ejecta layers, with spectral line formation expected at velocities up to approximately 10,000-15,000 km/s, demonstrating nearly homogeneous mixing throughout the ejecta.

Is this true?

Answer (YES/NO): NO